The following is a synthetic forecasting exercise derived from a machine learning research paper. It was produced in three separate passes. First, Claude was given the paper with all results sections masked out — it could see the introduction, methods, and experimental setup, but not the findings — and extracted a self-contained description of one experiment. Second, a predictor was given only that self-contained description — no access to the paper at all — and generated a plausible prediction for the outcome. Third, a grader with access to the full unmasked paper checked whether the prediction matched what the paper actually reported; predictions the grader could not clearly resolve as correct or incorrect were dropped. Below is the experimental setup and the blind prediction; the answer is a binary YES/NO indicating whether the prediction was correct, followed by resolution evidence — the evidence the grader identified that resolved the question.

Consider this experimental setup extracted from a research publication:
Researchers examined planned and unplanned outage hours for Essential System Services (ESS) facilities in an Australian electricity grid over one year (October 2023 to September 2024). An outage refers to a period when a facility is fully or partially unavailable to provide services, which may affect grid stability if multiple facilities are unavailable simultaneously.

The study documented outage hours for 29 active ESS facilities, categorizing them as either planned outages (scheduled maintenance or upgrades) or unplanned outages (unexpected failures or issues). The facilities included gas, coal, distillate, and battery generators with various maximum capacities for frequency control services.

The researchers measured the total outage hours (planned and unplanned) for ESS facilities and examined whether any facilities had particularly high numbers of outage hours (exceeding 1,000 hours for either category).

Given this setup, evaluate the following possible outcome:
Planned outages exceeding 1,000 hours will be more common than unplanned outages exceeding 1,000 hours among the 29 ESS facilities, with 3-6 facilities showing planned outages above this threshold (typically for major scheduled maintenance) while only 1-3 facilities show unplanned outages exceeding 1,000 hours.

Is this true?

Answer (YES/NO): NO